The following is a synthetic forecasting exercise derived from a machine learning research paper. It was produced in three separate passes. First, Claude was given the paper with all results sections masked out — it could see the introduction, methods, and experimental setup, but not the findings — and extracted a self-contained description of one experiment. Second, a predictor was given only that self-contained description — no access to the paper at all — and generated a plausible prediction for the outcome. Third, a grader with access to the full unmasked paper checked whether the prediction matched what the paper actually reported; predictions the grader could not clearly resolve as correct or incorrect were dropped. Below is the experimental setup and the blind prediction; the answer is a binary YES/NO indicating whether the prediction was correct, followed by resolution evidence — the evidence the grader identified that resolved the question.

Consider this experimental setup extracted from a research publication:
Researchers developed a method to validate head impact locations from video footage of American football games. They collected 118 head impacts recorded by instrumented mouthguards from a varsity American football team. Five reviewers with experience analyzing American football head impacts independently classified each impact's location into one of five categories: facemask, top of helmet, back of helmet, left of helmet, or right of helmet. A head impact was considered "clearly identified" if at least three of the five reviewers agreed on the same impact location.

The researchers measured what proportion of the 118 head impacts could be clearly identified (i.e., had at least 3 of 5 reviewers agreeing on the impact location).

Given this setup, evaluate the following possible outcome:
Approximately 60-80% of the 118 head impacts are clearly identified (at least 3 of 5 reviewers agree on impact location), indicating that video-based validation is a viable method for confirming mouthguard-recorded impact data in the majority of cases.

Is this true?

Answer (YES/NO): YES